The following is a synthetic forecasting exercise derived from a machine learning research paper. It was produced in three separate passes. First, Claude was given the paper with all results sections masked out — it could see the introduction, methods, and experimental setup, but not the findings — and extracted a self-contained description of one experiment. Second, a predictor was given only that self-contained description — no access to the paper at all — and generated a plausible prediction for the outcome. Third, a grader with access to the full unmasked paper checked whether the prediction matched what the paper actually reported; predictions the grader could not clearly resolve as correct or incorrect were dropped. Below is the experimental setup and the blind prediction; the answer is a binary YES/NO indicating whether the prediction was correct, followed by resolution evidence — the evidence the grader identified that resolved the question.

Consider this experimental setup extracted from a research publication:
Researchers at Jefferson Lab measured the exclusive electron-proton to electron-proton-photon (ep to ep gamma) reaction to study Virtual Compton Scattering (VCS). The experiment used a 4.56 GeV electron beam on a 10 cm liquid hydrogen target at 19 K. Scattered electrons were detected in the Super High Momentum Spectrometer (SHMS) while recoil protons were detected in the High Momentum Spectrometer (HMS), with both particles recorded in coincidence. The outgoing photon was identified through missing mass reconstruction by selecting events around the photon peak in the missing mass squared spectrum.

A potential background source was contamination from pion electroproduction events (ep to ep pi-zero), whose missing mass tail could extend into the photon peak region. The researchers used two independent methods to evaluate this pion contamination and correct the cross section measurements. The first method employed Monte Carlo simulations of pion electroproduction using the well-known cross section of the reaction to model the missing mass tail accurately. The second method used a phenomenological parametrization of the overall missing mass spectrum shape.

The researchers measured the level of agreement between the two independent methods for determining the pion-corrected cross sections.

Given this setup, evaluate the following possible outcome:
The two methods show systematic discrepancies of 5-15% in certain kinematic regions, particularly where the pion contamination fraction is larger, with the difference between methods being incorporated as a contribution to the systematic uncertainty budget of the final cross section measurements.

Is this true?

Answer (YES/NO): NO